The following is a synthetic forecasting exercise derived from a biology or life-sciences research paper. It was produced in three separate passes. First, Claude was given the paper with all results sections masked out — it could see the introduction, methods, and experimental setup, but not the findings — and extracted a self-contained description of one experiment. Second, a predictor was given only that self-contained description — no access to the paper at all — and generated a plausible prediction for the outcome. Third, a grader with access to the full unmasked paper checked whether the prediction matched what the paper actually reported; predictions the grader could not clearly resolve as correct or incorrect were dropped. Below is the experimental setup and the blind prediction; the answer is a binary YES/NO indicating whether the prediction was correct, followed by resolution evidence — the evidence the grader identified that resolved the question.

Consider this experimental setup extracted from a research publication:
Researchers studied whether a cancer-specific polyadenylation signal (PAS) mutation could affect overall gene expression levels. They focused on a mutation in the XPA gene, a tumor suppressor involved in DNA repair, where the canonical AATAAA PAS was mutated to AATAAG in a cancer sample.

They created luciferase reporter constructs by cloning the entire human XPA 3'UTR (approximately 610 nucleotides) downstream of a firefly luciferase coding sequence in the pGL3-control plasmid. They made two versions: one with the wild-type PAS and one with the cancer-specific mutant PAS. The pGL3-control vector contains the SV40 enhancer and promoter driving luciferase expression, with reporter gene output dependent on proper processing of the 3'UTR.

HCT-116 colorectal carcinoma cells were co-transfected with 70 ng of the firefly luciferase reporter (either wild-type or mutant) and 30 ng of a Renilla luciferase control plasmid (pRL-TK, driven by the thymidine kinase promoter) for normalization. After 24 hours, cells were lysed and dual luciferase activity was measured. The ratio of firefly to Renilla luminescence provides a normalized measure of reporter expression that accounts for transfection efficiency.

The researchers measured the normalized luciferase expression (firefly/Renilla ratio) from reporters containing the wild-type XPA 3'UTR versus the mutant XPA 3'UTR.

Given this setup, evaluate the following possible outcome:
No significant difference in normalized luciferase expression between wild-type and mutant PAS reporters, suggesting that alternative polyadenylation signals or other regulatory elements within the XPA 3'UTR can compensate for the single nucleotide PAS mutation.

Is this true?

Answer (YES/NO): NO